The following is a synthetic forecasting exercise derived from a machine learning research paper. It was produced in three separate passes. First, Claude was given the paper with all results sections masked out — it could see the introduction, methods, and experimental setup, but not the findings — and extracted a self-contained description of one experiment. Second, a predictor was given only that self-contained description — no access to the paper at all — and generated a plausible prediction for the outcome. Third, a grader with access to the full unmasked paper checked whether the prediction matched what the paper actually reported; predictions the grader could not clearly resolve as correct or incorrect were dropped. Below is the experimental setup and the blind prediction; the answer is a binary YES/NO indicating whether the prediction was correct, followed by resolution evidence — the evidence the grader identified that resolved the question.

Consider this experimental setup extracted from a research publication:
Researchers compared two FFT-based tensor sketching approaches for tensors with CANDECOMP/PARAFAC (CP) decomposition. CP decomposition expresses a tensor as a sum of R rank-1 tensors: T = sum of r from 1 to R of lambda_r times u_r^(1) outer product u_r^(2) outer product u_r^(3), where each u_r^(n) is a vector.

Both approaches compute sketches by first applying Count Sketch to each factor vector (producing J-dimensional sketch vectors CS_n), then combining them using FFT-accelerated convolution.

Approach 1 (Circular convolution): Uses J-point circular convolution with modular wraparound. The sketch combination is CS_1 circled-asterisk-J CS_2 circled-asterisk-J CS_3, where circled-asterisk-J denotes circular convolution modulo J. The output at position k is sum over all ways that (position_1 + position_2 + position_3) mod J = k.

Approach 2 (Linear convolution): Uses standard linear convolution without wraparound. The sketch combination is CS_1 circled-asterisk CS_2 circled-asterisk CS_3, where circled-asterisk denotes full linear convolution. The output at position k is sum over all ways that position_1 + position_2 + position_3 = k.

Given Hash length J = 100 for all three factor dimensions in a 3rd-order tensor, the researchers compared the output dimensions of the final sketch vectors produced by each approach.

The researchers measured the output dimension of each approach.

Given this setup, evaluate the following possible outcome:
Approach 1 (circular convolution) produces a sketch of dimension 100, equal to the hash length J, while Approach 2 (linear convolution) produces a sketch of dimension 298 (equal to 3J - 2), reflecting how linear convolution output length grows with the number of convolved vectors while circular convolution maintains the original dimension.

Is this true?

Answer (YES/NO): YES